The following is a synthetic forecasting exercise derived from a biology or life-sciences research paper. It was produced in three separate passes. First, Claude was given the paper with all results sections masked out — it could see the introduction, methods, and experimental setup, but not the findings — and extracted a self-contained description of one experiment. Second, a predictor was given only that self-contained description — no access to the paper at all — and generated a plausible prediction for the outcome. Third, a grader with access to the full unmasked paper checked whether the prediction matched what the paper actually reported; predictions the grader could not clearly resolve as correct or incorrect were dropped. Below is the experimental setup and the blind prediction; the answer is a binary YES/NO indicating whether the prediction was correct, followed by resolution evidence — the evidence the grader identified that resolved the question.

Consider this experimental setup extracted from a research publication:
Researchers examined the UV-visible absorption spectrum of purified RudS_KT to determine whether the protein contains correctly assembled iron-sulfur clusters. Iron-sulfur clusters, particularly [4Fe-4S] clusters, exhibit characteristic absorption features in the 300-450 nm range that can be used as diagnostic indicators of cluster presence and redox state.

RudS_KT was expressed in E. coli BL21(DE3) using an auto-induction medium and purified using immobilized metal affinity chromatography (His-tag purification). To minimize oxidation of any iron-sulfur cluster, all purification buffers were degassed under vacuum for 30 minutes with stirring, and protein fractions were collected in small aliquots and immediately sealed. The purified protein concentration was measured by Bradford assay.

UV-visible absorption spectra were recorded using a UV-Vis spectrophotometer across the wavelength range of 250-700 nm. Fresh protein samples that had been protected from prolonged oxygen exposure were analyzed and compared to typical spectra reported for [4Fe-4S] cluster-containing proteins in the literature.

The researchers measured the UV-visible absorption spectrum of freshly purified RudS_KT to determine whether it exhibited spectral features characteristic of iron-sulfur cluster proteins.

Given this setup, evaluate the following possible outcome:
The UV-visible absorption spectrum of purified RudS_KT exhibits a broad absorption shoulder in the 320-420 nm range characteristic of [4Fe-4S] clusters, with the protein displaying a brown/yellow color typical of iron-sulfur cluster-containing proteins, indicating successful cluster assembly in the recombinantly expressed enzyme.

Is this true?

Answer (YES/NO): NO